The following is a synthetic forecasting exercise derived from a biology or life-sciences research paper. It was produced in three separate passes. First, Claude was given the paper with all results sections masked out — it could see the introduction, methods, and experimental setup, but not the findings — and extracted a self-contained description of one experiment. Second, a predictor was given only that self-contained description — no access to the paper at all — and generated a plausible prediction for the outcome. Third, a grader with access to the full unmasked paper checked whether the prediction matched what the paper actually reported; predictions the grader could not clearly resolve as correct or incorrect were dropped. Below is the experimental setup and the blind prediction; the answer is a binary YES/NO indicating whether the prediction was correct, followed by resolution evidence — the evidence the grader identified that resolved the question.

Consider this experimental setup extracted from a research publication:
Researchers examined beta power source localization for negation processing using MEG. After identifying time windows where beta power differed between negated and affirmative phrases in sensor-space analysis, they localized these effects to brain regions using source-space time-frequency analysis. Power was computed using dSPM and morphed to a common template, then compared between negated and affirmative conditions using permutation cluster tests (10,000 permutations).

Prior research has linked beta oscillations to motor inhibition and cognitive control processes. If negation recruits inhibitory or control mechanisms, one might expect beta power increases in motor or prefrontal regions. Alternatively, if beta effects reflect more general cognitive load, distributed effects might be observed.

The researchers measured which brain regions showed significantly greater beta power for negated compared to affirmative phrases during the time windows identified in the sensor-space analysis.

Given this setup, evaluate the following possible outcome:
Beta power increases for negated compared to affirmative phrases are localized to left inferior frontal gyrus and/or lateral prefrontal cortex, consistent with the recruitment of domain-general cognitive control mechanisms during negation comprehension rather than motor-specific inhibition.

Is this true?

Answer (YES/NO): NO